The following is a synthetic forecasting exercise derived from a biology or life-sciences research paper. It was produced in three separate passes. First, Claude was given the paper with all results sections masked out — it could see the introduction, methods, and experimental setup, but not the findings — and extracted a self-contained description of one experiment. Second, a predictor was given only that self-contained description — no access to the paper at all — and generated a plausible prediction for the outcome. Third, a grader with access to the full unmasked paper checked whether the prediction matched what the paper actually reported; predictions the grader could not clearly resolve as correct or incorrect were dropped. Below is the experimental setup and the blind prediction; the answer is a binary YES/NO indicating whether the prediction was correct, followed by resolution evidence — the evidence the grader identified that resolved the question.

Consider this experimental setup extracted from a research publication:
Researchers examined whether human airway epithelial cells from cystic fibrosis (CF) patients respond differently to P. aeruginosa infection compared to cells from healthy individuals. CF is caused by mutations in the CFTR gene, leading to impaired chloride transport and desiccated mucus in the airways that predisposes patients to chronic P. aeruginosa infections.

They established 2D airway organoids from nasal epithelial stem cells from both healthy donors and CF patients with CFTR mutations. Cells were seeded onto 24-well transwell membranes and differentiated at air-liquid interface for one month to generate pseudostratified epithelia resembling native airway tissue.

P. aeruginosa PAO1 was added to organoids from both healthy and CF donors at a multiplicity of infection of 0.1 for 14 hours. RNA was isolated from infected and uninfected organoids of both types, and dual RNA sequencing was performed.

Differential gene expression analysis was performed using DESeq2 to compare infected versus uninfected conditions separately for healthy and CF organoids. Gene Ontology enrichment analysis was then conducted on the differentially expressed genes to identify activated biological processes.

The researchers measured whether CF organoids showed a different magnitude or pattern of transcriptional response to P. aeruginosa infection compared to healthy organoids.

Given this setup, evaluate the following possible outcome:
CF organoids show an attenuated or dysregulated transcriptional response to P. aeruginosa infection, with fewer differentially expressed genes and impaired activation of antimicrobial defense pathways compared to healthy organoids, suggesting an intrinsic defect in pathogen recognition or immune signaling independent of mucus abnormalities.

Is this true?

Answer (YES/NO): NO